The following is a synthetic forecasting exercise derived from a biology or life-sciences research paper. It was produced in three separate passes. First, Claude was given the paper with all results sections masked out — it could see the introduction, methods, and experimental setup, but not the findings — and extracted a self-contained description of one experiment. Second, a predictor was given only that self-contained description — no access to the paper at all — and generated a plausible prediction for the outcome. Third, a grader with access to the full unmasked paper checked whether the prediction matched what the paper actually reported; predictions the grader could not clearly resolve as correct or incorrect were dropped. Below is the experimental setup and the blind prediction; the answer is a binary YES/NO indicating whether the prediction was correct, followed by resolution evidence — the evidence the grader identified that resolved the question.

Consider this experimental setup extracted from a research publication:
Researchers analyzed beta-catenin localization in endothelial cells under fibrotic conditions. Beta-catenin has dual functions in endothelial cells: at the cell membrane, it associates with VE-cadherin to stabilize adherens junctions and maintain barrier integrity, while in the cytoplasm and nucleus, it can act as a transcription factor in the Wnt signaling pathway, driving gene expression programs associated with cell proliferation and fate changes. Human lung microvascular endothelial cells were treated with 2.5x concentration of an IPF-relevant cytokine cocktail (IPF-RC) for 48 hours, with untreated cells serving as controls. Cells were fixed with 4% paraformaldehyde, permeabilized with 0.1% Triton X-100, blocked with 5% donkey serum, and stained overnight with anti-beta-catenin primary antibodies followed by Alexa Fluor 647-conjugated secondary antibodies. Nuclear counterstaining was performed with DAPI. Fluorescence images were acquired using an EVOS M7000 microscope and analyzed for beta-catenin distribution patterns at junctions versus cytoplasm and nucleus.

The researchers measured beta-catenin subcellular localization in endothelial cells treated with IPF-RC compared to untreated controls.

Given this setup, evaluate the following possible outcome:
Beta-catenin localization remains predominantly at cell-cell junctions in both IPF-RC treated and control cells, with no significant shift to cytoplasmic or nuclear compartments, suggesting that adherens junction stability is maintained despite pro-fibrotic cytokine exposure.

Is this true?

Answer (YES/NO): NO